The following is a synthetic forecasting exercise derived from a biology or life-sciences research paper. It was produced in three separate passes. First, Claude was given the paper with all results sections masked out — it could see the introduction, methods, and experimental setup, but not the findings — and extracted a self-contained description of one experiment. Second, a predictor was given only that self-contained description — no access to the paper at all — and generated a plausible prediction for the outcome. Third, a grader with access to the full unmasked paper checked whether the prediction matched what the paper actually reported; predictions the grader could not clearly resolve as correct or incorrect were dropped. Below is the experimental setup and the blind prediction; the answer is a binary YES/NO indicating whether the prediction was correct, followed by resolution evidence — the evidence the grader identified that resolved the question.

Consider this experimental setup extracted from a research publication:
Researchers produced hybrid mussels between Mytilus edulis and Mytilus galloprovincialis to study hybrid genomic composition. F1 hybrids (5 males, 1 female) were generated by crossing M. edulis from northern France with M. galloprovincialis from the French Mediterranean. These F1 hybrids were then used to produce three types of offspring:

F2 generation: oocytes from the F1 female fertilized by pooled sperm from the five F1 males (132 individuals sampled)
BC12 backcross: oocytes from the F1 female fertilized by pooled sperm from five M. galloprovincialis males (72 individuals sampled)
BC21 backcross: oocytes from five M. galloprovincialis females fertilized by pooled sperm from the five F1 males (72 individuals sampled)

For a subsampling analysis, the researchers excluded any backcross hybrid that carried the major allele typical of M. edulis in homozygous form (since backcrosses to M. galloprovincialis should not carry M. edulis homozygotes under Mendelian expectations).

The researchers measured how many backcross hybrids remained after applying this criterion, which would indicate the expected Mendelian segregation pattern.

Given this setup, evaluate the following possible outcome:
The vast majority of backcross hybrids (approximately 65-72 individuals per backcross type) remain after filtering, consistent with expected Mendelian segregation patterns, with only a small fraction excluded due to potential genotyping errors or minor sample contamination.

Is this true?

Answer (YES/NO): NO